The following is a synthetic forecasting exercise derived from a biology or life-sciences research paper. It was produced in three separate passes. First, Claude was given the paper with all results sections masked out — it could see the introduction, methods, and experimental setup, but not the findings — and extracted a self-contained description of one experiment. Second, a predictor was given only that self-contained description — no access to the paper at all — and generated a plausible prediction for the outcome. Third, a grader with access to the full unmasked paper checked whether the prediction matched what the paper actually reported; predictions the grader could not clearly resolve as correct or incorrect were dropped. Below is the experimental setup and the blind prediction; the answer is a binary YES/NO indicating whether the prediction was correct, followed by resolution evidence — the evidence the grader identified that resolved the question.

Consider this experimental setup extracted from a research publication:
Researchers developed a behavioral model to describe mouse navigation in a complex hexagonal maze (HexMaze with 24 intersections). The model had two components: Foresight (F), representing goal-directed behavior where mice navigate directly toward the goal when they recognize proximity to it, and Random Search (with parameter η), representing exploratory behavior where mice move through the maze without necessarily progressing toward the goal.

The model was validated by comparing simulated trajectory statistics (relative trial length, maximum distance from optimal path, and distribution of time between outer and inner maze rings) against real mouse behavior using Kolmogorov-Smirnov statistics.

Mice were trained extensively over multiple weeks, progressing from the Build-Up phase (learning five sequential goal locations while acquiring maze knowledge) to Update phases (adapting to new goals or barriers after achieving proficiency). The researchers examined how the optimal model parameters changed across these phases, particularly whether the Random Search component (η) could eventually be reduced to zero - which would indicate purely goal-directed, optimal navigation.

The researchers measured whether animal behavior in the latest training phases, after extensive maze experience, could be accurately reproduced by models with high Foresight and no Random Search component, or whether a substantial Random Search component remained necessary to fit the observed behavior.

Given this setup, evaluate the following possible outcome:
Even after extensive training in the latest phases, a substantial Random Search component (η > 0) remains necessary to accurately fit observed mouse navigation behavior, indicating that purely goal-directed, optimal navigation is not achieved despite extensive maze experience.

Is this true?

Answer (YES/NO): NO